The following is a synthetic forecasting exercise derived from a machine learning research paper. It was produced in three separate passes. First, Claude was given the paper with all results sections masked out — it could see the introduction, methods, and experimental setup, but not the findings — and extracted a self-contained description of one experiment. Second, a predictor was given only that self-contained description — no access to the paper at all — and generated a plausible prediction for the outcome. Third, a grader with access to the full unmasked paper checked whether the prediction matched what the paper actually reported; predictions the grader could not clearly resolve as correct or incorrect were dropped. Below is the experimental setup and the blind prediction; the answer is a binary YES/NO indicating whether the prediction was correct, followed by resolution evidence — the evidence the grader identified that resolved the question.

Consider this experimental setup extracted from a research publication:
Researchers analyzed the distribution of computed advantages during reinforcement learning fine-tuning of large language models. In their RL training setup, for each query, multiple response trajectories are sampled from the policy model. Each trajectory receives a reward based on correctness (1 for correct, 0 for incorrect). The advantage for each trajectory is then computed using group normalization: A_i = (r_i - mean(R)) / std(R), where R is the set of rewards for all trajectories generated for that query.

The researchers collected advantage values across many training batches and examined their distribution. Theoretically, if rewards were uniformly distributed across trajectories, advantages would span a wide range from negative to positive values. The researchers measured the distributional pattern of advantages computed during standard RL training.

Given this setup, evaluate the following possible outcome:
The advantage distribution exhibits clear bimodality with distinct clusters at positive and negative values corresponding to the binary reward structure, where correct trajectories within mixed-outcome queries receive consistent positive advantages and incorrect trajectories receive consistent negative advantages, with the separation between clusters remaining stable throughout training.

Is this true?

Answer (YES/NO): NO